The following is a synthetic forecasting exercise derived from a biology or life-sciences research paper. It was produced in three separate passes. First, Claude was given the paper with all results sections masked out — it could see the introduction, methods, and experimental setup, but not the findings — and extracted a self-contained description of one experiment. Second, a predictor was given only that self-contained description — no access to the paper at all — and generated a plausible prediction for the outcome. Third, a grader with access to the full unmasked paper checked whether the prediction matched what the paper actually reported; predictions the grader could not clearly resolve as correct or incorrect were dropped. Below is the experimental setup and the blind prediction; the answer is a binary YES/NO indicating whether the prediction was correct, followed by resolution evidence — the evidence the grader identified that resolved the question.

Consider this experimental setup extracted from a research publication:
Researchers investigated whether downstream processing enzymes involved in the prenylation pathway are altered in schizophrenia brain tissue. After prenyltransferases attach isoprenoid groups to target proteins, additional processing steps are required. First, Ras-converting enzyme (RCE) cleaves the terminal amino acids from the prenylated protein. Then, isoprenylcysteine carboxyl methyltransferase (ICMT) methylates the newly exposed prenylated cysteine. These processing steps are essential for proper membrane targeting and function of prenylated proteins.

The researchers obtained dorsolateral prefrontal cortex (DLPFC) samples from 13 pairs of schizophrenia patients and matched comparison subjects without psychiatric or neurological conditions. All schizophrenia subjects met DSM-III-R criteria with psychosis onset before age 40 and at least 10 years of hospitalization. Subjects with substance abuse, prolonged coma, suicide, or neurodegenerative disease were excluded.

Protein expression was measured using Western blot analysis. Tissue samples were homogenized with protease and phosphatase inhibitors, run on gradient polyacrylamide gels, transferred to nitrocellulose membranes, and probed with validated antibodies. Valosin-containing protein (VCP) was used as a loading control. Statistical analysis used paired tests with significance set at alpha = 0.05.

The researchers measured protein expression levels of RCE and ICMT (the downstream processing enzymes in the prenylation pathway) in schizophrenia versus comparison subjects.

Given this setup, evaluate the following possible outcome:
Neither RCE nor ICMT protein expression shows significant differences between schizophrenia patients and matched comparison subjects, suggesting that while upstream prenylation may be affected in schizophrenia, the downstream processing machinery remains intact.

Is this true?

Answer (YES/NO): YES